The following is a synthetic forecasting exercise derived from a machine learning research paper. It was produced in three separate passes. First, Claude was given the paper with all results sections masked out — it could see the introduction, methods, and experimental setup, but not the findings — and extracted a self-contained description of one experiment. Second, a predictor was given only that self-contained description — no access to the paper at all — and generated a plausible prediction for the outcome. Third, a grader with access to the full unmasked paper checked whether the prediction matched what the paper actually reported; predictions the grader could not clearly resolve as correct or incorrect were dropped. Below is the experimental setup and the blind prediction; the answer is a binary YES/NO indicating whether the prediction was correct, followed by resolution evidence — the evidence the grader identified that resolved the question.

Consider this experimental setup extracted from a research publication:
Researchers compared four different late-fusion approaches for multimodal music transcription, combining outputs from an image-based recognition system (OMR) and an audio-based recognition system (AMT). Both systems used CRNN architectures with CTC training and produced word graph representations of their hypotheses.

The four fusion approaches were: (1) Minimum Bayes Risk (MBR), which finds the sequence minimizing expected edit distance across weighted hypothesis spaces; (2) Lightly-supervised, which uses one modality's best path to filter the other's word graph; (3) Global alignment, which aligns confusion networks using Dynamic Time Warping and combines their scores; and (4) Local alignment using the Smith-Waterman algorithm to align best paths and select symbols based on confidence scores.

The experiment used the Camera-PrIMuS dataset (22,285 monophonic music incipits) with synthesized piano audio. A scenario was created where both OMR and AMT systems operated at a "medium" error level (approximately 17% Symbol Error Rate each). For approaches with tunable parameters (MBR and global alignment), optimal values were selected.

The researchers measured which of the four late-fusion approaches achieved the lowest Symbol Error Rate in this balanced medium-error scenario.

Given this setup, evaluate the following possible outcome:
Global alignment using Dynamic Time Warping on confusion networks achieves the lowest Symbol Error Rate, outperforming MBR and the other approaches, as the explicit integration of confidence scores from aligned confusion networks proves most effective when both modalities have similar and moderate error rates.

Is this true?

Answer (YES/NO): NO